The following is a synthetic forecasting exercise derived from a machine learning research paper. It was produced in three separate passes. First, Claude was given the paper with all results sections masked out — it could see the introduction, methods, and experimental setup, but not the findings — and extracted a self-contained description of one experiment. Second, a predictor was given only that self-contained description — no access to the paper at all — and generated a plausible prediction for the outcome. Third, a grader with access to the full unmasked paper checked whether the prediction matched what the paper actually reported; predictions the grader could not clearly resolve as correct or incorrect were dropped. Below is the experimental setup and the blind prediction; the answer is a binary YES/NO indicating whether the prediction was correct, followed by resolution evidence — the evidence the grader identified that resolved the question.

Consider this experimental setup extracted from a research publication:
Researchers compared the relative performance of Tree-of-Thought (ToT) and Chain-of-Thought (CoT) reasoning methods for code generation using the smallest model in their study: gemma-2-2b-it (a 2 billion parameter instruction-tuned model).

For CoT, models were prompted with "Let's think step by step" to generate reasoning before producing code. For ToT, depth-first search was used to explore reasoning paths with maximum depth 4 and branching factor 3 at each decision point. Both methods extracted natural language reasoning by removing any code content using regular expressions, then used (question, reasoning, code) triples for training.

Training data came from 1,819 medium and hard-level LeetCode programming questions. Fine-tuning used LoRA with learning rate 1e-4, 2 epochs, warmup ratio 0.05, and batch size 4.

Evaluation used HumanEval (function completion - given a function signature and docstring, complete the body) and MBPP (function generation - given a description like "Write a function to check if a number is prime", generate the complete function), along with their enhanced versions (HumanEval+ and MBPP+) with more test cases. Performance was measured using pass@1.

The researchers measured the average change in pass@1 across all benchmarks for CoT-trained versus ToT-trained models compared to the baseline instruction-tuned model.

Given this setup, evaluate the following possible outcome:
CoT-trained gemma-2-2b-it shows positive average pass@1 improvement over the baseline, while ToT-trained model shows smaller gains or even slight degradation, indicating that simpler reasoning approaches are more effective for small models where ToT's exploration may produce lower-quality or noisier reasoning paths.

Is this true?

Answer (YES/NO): YES